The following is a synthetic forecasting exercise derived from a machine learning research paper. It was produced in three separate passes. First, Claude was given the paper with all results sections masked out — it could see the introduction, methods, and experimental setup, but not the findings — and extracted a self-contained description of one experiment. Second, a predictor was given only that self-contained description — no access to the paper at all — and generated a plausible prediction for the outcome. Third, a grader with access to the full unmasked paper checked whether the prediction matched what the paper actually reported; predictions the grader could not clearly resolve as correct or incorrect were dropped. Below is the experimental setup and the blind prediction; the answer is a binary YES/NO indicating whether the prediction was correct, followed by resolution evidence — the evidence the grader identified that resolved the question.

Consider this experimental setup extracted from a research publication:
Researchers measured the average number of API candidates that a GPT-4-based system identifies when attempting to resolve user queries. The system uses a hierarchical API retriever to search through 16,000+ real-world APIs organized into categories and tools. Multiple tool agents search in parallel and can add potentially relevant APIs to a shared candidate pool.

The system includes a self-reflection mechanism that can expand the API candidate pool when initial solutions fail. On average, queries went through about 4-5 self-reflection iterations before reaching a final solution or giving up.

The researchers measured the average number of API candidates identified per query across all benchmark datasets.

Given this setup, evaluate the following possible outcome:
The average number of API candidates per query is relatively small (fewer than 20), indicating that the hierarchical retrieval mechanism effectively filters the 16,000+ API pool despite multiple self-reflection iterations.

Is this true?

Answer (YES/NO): YES